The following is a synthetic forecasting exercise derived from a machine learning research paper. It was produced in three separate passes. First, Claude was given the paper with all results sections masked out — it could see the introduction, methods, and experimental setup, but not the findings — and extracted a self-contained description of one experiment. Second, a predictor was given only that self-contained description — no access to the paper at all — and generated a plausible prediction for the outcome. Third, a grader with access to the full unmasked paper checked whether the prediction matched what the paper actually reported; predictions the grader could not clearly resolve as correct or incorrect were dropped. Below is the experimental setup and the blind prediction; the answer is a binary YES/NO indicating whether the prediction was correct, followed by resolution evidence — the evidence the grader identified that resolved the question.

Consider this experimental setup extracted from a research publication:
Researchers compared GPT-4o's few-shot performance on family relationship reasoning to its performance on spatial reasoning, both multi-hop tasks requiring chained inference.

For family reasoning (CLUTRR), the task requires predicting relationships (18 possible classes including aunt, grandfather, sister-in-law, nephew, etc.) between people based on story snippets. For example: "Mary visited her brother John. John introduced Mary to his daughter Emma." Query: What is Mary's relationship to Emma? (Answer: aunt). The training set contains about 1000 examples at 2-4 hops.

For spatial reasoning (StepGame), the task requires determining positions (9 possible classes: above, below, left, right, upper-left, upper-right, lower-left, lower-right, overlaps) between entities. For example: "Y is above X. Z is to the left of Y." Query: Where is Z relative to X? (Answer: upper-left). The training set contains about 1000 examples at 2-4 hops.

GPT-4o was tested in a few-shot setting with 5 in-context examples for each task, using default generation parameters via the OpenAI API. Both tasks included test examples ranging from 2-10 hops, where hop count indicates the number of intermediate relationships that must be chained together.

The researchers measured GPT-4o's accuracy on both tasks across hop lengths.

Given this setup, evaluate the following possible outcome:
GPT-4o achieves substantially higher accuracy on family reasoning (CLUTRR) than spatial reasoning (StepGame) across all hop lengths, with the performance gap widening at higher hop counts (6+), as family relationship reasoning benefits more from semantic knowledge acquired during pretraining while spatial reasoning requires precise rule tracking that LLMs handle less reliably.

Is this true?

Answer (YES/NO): NO